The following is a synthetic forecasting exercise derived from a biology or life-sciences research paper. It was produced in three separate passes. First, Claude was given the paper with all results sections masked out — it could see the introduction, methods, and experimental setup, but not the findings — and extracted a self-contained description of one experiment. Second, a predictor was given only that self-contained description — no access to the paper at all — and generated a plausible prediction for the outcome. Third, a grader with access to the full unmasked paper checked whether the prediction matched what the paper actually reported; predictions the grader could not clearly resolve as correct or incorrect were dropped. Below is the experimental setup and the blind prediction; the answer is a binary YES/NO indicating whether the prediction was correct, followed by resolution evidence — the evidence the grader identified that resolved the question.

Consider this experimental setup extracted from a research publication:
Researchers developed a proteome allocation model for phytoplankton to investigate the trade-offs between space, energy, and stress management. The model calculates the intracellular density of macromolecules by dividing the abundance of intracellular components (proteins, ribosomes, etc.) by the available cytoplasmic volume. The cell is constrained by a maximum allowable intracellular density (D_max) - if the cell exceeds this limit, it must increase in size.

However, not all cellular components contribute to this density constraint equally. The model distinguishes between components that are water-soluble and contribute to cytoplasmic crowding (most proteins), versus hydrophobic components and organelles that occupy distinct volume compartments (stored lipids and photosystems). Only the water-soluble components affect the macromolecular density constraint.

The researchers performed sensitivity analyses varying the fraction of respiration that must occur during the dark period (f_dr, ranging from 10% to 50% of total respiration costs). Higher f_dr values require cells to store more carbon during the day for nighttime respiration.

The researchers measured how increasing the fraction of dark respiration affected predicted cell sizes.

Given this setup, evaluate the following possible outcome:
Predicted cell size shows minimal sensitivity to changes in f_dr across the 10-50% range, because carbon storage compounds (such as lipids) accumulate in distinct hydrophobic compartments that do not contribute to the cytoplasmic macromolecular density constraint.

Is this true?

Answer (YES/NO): NO